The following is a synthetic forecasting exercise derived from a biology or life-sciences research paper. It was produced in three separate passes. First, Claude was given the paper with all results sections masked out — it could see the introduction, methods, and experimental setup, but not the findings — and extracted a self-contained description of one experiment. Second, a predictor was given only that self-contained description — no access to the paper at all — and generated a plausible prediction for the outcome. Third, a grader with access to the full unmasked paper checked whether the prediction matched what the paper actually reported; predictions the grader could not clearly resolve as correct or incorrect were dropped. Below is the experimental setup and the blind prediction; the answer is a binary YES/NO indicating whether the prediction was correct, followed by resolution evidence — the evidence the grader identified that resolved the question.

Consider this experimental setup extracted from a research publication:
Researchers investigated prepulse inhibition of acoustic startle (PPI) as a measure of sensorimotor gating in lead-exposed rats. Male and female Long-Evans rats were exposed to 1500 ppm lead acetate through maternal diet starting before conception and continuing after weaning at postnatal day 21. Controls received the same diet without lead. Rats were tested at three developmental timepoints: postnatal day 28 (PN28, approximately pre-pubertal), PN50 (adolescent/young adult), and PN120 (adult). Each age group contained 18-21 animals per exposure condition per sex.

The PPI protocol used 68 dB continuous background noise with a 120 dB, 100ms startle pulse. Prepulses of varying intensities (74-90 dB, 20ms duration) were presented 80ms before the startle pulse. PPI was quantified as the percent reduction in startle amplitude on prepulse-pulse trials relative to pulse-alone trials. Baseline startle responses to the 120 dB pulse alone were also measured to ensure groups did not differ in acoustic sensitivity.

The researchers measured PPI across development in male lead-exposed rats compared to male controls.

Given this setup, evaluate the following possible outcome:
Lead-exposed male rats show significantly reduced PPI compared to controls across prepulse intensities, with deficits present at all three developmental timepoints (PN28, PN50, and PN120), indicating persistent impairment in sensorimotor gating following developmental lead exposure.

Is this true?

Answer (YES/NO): NO